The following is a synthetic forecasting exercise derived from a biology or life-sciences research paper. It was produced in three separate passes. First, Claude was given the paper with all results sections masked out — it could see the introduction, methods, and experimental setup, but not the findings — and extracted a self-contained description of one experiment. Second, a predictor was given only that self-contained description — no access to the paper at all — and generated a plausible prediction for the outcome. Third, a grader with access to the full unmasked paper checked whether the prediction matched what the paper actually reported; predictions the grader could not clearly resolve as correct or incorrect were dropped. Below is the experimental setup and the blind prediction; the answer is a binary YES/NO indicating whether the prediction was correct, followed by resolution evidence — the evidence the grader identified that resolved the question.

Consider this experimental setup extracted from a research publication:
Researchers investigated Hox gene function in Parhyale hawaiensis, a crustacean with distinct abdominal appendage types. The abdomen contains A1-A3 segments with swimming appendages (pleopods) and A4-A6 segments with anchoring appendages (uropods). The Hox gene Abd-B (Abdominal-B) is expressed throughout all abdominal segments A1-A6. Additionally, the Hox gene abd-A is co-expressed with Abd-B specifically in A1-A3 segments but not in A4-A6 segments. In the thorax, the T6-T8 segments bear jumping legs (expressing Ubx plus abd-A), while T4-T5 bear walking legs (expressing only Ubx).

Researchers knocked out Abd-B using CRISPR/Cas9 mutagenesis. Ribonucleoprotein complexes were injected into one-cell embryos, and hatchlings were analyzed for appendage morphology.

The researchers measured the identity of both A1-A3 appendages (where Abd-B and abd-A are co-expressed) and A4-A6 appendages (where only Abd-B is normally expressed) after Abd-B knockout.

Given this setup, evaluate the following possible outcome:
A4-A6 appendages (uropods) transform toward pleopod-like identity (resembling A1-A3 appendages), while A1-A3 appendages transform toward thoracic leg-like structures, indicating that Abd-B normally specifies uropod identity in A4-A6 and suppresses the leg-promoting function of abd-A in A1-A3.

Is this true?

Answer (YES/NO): NO